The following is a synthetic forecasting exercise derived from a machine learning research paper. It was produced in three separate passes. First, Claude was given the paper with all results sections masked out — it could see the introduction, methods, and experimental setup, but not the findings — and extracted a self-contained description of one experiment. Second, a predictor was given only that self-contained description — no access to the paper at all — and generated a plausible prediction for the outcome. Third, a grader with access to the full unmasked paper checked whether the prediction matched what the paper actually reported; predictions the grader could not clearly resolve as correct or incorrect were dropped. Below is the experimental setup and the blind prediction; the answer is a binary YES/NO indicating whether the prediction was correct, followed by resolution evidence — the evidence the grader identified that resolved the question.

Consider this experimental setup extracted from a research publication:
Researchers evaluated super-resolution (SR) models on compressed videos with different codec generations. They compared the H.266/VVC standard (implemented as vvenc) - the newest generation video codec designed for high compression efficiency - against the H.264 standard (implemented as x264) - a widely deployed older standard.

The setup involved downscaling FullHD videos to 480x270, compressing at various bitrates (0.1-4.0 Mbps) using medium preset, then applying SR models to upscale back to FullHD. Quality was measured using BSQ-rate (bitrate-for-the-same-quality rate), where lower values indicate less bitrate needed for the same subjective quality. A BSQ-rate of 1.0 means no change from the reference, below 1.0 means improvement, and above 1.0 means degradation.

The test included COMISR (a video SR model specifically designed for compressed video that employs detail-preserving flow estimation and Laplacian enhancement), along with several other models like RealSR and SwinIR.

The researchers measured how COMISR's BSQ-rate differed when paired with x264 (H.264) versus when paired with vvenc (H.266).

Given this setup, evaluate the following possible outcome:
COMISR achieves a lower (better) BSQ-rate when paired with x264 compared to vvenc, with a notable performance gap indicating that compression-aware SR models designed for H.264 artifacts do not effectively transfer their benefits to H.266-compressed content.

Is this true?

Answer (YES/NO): NO